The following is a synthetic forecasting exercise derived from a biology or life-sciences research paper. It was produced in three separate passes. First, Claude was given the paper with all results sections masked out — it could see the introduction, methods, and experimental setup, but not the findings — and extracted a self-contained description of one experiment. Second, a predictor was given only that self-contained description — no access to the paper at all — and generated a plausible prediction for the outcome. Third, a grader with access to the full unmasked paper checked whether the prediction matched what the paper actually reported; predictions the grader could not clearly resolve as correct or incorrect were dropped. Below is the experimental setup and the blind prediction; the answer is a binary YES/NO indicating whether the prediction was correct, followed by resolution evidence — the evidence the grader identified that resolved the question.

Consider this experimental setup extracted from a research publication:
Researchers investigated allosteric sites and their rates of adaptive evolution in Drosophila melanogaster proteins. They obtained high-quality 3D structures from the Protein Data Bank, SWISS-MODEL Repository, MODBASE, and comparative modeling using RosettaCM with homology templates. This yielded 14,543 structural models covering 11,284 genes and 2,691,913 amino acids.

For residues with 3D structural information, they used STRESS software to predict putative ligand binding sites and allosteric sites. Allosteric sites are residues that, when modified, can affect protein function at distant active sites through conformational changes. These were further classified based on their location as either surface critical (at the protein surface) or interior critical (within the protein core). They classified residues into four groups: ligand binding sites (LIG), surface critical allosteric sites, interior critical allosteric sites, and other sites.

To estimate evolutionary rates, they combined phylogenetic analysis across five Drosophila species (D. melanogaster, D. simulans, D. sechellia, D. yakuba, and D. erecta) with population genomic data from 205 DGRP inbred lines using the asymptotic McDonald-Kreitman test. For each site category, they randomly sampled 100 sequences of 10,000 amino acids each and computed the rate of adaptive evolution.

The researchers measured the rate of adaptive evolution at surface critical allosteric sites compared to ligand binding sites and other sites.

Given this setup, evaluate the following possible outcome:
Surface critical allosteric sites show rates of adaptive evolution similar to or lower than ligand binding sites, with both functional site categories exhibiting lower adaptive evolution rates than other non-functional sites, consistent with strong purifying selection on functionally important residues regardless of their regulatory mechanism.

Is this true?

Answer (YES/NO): NO